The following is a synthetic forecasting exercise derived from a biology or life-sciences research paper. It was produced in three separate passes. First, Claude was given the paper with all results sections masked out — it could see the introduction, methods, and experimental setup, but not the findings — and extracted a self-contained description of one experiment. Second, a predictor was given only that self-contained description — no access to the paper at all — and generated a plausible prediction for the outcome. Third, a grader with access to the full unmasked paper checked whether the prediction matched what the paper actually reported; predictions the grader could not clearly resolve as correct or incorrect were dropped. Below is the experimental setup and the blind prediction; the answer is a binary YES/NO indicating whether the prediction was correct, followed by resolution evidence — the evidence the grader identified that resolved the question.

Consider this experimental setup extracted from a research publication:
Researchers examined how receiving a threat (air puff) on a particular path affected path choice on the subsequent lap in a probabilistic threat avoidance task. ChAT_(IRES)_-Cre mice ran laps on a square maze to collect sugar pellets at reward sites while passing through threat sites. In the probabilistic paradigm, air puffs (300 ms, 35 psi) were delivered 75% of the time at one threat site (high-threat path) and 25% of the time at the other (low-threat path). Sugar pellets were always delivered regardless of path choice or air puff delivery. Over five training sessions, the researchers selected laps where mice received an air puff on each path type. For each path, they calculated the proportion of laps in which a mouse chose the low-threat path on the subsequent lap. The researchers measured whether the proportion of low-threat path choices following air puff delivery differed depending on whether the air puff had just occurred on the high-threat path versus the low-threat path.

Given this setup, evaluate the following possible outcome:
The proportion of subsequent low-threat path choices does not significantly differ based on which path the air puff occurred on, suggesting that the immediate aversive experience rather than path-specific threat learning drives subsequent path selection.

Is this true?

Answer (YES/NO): NO